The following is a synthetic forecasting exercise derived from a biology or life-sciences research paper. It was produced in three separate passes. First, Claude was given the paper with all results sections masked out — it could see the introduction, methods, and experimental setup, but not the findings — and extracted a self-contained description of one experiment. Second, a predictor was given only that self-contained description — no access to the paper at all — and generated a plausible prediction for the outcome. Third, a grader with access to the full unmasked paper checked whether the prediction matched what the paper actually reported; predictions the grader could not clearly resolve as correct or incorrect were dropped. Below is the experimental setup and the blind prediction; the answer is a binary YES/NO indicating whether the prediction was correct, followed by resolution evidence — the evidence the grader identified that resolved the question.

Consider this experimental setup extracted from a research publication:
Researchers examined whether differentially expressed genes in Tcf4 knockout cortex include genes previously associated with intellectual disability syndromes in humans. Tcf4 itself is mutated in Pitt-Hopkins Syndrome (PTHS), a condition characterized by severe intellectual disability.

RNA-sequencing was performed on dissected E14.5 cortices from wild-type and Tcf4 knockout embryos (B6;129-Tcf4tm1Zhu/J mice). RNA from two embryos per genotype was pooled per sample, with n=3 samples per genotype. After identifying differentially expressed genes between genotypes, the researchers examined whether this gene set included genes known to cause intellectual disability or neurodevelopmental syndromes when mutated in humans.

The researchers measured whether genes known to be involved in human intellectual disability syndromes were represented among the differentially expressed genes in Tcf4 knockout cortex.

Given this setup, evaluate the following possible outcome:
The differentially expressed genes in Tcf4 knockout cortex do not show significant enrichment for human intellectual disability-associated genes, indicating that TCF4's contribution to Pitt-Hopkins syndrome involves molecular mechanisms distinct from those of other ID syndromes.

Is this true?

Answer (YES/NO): NO